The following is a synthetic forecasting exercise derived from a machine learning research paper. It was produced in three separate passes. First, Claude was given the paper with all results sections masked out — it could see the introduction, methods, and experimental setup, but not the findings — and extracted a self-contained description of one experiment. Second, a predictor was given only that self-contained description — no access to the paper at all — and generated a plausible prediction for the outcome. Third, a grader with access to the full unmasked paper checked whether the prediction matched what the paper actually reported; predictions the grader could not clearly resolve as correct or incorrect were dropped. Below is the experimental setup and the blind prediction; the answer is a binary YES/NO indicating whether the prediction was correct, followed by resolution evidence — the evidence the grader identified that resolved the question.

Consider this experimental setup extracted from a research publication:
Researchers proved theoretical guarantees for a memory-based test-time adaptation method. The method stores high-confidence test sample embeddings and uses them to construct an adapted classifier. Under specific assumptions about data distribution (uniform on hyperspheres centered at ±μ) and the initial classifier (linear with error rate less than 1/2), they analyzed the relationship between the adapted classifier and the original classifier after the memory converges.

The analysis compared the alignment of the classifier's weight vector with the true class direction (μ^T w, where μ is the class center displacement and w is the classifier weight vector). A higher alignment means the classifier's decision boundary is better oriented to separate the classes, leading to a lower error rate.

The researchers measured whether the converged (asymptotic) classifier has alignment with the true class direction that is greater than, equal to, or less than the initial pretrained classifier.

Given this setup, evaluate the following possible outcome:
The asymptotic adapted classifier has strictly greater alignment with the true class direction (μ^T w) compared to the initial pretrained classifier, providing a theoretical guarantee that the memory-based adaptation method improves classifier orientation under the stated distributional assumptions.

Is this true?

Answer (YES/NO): NO